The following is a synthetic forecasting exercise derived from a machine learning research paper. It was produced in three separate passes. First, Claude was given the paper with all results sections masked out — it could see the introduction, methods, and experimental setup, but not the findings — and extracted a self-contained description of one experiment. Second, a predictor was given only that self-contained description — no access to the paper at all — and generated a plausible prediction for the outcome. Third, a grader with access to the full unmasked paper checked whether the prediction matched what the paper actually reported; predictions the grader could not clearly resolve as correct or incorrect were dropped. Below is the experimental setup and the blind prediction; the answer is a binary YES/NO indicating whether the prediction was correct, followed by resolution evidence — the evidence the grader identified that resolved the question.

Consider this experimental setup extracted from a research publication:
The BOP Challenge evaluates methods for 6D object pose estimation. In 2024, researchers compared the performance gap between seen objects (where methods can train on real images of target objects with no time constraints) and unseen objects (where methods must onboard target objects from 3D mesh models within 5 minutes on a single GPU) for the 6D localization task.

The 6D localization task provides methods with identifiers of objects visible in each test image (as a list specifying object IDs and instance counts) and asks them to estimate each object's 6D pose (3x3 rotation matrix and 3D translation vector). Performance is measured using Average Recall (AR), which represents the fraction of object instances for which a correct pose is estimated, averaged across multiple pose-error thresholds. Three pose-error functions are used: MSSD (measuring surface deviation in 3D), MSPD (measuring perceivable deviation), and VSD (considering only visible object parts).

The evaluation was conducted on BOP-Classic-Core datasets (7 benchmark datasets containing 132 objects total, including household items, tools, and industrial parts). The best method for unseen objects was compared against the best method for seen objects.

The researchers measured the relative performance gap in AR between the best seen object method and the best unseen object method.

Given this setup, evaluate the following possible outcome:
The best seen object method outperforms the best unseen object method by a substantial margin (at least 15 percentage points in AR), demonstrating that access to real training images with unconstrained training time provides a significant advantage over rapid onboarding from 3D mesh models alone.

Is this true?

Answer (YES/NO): NO